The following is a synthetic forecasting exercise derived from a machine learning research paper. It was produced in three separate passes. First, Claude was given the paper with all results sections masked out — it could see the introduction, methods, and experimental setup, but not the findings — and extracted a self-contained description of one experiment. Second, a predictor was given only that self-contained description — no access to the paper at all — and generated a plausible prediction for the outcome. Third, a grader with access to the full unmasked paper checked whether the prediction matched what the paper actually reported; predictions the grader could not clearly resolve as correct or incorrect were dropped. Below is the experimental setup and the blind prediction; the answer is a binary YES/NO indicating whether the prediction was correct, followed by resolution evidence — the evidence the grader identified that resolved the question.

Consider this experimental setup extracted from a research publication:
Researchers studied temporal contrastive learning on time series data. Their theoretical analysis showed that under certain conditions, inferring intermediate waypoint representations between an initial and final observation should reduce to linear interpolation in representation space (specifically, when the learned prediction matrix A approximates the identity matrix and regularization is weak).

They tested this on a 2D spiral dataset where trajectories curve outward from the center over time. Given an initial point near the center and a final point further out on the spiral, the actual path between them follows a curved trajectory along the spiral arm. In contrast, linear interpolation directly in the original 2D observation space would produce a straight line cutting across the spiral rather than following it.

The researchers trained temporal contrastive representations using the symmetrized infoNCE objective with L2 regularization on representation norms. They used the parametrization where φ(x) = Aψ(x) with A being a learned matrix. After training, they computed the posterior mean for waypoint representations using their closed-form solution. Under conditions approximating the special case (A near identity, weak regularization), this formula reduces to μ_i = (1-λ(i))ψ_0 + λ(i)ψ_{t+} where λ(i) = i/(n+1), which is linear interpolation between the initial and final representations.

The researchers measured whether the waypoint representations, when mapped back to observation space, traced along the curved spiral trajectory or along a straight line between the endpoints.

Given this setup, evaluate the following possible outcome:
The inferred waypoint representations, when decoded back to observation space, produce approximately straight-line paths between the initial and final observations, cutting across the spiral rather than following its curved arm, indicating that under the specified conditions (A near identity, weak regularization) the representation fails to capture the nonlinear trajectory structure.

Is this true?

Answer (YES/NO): NO